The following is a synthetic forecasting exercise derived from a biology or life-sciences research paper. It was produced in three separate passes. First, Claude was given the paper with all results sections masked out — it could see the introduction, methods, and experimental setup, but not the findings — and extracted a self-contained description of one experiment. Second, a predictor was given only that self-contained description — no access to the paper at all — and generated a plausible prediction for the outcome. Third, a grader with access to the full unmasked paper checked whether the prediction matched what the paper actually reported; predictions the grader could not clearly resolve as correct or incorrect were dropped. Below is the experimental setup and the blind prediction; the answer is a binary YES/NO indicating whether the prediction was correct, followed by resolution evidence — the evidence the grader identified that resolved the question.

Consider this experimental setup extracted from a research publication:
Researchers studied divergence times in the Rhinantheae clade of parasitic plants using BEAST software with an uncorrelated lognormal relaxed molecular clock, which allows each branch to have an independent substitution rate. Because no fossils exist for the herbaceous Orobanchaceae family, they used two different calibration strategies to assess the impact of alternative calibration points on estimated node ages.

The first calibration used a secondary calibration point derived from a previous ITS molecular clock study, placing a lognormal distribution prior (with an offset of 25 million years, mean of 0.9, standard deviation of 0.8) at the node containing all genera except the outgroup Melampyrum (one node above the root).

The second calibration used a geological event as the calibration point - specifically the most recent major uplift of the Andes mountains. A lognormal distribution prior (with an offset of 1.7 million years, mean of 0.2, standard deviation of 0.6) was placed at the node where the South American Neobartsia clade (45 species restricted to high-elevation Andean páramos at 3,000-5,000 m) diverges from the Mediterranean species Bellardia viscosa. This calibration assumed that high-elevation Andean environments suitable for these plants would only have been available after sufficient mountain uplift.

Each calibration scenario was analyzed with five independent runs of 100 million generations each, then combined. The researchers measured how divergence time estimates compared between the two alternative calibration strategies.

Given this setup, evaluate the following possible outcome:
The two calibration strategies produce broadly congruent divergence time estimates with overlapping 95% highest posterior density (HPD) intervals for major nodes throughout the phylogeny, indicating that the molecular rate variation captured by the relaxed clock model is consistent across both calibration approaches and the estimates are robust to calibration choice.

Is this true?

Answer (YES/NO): YES